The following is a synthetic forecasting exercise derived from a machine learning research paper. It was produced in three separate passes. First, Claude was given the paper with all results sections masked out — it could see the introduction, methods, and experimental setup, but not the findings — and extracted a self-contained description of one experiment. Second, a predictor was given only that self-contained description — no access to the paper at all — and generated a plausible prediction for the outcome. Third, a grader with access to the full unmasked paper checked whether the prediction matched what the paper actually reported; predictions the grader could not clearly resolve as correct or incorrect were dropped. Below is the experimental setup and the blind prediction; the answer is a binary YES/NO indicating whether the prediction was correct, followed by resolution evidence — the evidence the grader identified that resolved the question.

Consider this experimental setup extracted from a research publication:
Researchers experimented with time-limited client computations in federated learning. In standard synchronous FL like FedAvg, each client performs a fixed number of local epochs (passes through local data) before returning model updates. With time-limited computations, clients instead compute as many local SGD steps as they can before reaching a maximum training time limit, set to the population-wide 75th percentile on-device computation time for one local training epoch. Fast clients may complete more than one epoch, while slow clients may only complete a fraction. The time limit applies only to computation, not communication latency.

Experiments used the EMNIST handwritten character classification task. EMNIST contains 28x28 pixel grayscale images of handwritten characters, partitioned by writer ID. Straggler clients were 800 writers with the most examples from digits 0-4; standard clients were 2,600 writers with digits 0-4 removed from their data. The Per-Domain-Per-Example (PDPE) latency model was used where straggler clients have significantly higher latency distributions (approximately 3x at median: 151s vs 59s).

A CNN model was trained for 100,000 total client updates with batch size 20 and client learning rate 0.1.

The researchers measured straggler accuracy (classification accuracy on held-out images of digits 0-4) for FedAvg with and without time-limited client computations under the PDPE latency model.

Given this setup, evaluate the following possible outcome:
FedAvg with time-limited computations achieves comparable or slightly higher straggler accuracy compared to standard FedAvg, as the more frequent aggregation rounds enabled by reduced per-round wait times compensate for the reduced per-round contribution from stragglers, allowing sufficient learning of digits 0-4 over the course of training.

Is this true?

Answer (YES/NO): NO